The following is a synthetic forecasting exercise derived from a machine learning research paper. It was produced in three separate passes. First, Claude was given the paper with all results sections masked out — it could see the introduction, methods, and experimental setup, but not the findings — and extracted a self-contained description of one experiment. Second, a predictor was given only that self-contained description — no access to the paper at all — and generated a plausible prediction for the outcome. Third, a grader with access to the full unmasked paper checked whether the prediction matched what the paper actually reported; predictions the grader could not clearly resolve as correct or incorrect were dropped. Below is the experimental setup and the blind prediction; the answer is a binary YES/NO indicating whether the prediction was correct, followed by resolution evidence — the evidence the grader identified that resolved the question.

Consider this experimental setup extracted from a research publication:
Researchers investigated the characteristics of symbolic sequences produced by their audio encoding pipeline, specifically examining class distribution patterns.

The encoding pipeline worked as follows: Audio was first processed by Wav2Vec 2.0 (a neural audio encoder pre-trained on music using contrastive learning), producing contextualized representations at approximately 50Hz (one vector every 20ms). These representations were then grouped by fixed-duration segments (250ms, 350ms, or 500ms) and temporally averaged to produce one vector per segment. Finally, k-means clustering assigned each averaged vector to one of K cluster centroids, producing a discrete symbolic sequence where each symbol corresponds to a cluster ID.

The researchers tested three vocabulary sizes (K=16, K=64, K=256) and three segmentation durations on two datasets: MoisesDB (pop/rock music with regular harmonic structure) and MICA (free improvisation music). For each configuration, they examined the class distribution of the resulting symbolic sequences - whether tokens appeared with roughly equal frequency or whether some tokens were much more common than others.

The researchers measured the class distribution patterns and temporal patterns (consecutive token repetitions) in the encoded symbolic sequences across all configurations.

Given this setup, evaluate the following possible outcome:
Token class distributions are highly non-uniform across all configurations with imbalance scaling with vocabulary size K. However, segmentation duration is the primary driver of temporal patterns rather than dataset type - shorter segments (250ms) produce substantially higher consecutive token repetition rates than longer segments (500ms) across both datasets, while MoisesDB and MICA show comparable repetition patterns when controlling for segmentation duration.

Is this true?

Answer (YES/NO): NO